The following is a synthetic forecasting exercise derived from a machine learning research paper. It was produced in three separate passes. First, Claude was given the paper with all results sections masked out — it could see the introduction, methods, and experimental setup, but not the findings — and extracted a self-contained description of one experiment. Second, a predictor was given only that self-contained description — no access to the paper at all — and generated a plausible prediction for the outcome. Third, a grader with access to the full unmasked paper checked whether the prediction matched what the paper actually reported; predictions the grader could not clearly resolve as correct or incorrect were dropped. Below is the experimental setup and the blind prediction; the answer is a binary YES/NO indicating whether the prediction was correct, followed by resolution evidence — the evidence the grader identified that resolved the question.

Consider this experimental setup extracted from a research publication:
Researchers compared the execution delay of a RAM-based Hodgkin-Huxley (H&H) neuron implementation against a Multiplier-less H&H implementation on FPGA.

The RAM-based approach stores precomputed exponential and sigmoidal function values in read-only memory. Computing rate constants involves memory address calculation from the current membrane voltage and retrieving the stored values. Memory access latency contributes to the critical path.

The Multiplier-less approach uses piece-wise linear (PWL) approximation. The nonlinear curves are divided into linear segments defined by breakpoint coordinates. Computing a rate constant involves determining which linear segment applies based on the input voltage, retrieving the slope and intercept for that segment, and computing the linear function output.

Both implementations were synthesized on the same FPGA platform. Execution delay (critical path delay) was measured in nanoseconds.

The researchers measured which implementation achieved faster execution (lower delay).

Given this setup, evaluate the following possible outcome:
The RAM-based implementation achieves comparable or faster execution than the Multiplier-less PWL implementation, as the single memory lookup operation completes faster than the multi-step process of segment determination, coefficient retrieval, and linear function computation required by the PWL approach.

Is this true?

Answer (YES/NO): YES